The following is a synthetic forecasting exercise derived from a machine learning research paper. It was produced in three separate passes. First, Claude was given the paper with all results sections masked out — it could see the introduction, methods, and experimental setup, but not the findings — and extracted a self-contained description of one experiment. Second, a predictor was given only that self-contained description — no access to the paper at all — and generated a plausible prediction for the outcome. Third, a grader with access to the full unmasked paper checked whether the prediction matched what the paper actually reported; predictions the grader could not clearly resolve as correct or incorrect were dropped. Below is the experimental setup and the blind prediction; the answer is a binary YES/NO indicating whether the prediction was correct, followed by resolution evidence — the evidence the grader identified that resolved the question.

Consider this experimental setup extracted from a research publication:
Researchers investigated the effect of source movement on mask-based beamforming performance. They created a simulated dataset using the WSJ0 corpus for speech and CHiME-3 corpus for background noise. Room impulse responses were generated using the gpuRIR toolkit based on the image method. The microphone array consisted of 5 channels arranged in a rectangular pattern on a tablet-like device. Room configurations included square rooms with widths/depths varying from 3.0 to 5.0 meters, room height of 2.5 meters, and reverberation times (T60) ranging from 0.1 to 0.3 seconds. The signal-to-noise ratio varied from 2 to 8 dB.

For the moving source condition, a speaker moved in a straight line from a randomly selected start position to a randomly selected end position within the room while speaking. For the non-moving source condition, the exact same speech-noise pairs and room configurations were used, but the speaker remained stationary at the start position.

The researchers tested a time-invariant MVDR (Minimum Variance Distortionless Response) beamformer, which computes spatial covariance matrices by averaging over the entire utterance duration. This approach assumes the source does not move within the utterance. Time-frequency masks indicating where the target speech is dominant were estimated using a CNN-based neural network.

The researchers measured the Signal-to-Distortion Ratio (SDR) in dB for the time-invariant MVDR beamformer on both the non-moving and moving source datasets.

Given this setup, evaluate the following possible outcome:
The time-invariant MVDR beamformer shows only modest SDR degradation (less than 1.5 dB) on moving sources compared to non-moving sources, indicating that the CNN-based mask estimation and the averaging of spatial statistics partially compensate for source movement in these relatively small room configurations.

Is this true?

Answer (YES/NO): NO